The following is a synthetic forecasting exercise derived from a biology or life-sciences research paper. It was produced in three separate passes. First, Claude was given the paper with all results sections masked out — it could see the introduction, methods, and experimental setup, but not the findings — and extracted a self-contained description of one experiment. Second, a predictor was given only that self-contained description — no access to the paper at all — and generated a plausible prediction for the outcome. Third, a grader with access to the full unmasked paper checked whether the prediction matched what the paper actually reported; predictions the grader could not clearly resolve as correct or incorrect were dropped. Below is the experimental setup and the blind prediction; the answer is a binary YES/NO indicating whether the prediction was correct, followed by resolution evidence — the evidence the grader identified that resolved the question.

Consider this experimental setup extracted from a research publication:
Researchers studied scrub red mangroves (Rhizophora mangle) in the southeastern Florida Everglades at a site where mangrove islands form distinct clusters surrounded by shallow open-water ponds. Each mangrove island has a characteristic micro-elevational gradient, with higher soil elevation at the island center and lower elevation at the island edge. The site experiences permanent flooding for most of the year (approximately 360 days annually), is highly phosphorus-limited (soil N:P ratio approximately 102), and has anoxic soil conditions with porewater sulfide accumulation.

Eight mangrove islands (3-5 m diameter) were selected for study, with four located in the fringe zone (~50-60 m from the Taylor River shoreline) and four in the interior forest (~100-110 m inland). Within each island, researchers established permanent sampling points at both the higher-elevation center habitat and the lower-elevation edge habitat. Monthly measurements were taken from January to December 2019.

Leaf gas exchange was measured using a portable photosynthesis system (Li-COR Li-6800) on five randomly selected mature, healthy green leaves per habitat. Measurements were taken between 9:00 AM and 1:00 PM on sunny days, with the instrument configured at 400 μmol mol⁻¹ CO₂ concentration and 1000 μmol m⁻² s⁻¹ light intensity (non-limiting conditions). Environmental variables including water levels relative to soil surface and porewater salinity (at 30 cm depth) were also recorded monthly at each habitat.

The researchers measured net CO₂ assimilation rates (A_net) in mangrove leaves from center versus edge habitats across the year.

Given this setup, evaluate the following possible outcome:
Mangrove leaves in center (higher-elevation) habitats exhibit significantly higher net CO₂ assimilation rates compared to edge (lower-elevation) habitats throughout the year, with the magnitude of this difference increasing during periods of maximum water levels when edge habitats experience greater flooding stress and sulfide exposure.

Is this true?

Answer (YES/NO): NO